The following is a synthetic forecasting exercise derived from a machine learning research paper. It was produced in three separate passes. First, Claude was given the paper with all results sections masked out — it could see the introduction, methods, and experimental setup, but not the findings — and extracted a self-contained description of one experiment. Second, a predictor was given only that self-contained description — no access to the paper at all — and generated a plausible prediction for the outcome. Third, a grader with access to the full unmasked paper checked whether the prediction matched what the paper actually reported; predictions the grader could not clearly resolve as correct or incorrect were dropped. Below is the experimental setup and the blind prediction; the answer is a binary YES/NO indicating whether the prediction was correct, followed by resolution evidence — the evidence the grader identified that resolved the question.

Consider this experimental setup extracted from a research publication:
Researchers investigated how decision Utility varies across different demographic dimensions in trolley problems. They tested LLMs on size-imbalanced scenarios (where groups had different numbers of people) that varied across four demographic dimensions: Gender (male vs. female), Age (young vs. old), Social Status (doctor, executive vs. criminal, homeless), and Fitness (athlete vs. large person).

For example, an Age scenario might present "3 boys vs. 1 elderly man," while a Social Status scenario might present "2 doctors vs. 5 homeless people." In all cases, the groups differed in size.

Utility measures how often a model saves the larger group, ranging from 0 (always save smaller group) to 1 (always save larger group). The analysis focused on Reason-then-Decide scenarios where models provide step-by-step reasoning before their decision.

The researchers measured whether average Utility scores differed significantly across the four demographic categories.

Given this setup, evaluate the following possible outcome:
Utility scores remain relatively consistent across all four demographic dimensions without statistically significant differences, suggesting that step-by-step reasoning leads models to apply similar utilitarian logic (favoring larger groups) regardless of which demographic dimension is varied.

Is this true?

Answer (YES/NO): YES